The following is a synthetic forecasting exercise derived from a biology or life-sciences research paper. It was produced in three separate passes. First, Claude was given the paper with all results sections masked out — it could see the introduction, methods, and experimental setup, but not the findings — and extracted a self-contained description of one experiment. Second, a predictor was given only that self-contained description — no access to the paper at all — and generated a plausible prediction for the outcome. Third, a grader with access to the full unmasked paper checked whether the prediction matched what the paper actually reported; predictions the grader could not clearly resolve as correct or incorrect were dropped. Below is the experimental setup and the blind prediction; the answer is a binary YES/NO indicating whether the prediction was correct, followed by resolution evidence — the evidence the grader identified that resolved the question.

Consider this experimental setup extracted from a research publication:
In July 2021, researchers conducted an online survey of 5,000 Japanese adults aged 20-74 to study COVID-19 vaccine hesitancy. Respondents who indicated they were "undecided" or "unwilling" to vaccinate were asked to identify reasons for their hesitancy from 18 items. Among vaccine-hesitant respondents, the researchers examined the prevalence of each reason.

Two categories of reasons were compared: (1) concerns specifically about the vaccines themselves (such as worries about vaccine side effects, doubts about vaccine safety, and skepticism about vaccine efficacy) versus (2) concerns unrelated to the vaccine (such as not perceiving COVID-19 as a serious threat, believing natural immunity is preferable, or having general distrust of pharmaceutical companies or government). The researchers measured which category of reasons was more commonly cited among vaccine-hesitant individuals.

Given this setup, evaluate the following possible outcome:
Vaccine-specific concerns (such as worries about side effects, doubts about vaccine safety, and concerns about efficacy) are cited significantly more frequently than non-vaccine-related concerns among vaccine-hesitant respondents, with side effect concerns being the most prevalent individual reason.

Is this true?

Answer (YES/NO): YES